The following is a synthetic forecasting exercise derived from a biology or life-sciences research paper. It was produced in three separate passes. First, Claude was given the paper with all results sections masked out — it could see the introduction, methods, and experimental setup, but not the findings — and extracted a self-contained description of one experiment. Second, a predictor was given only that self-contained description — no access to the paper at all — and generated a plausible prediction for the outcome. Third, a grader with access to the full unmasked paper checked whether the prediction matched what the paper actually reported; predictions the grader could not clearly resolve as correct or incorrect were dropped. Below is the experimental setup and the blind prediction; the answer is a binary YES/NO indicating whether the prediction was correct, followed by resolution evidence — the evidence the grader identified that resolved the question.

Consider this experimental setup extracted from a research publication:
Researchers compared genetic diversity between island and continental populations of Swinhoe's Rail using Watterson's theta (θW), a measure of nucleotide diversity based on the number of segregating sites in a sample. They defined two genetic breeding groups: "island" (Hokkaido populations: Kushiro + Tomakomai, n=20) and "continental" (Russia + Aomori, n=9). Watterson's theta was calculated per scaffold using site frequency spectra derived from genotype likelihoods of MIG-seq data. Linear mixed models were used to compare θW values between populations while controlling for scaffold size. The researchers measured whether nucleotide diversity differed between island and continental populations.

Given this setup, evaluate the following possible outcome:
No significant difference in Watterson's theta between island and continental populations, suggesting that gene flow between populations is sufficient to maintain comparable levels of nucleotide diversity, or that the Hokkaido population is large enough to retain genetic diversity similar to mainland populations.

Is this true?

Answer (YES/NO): NO